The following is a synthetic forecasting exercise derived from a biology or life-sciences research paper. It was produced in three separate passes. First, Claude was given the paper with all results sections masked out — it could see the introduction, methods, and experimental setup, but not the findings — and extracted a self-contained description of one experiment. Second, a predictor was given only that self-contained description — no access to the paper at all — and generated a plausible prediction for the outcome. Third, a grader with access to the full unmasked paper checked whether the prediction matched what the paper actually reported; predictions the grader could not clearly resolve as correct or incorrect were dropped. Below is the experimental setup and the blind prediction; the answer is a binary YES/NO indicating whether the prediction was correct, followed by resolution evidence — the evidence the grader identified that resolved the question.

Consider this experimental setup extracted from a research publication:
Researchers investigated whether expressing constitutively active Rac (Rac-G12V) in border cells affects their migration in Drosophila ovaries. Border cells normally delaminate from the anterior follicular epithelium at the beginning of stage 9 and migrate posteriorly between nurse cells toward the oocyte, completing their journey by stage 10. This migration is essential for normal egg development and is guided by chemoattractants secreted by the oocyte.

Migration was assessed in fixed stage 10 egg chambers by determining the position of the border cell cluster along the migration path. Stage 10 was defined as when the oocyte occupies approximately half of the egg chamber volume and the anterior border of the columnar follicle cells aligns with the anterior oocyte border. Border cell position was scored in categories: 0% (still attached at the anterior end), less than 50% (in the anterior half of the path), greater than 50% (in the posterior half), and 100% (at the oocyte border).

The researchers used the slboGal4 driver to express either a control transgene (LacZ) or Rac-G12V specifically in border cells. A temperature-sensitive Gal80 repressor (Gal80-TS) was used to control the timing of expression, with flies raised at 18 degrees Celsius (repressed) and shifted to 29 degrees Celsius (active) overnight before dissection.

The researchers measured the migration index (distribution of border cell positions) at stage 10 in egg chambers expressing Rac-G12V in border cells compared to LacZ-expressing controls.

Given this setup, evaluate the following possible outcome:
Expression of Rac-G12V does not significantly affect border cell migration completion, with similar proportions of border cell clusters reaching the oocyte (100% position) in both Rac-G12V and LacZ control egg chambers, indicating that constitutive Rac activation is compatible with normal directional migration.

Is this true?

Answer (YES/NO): NO